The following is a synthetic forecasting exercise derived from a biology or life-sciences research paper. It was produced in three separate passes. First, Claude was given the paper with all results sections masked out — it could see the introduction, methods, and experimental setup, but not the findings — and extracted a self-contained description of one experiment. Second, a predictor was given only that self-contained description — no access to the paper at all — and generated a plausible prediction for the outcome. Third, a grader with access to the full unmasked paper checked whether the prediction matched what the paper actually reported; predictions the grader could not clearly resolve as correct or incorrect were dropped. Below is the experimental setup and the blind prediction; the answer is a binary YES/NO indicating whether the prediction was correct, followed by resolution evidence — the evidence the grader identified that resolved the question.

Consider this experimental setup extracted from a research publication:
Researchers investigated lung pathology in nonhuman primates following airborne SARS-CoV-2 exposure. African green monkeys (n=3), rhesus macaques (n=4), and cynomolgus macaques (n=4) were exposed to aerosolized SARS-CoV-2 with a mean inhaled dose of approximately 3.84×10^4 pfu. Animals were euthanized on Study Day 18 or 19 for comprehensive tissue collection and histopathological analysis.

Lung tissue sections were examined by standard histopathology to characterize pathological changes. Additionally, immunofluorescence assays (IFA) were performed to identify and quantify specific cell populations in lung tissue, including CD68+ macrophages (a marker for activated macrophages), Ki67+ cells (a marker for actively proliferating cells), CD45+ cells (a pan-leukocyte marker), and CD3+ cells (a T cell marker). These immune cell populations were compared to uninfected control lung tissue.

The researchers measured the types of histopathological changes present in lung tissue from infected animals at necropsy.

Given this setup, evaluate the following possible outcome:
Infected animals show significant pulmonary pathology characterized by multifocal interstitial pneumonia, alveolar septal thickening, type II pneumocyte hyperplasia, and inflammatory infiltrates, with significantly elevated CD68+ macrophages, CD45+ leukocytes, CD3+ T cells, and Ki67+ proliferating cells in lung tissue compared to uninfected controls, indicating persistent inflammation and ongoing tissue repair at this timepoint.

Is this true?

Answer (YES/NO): NO